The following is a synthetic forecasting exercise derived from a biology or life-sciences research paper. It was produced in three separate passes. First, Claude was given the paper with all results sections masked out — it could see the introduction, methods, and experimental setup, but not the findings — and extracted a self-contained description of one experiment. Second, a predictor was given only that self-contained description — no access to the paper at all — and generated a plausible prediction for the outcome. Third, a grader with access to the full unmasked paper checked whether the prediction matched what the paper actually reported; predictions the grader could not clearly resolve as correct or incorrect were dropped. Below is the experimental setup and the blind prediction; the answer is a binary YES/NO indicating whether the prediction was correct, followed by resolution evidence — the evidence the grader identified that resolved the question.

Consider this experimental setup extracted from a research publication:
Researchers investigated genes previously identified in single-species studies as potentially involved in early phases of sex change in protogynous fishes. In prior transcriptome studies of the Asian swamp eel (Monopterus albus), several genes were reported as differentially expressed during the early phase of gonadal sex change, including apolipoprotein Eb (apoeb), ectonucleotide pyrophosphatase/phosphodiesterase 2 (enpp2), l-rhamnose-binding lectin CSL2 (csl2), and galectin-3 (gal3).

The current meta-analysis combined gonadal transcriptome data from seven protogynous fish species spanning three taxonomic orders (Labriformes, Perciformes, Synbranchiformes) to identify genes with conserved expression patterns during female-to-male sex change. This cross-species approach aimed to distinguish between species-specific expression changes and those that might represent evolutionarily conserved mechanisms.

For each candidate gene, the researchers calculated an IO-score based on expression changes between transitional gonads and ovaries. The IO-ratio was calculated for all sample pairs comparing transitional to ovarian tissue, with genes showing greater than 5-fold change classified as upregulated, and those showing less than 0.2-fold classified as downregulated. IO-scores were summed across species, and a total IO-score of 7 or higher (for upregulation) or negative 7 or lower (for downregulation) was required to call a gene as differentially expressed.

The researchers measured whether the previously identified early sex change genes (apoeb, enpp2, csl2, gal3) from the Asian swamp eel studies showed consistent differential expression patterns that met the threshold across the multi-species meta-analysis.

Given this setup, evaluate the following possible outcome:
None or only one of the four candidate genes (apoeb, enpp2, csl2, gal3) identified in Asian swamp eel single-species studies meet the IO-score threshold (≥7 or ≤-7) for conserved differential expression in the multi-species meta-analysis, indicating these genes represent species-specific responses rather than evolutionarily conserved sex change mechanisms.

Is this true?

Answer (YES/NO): YES